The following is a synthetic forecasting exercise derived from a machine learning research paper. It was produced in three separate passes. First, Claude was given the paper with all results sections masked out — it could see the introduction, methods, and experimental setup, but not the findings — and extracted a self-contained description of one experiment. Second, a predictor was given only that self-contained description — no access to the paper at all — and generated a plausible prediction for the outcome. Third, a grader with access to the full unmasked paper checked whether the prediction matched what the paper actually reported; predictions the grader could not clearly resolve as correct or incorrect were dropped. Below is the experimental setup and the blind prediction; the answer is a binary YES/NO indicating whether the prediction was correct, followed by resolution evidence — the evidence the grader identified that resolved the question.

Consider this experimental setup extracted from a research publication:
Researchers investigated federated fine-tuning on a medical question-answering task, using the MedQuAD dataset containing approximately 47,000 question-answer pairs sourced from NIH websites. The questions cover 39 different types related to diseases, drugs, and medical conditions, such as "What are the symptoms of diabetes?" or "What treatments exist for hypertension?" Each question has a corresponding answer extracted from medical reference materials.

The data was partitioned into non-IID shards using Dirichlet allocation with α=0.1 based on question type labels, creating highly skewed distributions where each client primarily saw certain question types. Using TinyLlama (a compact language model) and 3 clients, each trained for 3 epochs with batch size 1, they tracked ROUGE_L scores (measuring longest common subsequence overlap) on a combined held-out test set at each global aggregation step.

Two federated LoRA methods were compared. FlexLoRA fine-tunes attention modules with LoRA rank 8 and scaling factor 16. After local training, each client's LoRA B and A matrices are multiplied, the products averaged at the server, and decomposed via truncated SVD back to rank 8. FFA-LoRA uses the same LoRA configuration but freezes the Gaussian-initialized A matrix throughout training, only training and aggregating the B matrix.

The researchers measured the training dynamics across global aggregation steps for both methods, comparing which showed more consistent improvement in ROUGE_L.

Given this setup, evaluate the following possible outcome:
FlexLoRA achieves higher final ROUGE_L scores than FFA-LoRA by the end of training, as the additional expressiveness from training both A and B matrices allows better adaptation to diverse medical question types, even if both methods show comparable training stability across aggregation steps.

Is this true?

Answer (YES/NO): NO